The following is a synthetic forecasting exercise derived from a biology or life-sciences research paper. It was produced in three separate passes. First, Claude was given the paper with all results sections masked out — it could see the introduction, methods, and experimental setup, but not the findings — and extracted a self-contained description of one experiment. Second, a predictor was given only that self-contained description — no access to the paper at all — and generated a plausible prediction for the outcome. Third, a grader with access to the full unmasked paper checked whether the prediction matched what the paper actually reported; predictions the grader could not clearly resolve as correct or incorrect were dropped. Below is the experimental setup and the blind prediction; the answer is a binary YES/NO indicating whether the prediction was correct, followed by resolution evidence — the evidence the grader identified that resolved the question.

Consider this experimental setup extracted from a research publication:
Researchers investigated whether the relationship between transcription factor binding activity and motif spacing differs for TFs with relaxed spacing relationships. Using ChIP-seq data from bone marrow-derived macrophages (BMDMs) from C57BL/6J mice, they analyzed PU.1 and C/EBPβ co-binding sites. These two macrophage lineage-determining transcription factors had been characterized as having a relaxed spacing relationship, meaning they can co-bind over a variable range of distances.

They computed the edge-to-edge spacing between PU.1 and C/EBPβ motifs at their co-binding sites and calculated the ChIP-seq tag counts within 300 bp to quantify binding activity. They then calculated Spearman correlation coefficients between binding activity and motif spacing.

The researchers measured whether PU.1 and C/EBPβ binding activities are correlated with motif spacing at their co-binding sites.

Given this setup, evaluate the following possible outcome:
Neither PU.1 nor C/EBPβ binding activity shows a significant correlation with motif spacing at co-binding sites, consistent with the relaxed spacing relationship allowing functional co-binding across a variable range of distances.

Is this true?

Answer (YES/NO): YES